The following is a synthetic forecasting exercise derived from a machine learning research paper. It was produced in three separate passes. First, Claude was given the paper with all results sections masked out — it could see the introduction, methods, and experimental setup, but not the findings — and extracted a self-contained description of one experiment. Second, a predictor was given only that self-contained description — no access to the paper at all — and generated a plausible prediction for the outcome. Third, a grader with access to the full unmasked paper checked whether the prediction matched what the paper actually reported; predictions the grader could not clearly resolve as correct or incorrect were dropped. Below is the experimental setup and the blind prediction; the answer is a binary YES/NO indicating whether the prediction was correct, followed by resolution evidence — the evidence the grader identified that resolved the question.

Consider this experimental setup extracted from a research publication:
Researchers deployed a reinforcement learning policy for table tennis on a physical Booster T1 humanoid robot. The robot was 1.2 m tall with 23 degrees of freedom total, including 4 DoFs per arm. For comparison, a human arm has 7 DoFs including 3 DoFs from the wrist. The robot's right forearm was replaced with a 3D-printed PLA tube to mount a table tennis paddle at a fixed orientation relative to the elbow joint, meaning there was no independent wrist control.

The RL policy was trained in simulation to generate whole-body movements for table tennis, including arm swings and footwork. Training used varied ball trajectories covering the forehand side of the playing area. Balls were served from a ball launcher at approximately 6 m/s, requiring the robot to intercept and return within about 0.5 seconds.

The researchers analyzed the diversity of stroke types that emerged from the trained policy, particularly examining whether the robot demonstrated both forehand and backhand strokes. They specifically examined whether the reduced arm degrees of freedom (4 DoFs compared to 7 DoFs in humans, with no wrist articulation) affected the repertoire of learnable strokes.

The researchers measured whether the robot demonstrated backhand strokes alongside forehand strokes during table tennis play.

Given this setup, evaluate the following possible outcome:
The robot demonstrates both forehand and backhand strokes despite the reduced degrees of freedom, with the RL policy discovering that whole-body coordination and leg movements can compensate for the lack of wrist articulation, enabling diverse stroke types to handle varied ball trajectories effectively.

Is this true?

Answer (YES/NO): NO